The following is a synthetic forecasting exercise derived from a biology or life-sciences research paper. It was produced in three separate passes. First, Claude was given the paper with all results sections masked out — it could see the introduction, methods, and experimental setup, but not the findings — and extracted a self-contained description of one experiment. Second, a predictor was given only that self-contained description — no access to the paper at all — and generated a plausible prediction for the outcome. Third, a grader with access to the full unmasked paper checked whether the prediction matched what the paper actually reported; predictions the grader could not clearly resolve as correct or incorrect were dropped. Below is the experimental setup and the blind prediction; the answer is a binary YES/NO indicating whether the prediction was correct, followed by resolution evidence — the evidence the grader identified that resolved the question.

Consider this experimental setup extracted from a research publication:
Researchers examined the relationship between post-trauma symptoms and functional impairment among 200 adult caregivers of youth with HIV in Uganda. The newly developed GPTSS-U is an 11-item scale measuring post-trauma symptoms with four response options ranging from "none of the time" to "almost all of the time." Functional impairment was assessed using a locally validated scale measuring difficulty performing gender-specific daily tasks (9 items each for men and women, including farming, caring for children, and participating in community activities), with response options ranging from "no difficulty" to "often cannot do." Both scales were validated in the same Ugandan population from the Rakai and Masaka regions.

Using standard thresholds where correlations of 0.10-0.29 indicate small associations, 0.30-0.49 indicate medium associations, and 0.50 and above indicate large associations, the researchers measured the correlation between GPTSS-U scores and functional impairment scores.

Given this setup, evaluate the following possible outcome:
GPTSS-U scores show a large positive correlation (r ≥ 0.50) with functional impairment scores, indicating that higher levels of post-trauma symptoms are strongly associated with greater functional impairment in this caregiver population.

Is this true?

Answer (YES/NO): NO